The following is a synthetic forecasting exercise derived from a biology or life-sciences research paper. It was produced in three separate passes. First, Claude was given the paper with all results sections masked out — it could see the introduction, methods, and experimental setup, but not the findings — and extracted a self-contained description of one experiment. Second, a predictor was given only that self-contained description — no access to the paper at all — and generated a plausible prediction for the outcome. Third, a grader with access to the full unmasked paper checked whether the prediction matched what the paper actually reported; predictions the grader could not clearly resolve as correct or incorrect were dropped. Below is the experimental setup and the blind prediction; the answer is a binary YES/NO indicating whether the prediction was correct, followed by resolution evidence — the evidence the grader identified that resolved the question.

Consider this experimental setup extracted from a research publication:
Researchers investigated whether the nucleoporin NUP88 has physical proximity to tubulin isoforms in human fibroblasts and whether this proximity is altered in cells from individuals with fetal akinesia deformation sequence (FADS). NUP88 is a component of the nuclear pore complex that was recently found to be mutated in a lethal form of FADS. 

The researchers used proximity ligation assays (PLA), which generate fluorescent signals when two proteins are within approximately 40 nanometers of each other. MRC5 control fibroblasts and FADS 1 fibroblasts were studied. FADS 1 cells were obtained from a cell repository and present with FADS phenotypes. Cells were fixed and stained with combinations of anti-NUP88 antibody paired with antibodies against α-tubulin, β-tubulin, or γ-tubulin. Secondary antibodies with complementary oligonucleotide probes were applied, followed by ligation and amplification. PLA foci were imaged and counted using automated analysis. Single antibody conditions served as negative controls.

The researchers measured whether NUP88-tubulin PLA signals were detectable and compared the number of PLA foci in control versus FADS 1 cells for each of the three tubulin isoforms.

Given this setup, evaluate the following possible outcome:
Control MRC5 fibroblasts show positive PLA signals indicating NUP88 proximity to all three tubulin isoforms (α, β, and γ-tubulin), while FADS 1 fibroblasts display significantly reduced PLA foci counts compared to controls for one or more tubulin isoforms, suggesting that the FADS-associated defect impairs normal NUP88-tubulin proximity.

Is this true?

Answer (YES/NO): NO